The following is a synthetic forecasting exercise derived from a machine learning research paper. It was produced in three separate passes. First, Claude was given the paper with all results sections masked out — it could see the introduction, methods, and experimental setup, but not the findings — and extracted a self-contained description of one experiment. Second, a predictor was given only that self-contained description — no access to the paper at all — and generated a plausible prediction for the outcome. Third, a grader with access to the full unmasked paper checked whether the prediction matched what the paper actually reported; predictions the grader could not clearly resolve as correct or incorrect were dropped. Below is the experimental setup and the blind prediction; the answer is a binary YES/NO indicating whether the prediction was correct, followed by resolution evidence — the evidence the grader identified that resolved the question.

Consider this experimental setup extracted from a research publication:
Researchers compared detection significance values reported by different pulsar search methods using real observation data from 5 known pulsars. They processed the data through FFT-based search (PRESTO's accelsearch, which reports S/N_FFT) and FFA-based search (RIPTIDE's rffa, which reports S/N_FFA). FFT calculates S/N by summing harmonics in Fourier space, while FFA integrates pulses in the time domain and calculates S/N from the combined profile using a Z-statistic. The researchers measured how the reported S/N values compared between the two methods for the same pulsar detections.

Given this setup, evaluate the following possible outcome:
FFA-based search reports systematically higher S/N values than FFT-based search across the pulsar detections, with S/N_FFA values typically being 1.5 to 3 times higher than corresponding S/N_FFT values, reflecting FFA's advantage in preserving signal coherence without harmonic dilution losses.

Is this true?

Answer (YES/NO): NO